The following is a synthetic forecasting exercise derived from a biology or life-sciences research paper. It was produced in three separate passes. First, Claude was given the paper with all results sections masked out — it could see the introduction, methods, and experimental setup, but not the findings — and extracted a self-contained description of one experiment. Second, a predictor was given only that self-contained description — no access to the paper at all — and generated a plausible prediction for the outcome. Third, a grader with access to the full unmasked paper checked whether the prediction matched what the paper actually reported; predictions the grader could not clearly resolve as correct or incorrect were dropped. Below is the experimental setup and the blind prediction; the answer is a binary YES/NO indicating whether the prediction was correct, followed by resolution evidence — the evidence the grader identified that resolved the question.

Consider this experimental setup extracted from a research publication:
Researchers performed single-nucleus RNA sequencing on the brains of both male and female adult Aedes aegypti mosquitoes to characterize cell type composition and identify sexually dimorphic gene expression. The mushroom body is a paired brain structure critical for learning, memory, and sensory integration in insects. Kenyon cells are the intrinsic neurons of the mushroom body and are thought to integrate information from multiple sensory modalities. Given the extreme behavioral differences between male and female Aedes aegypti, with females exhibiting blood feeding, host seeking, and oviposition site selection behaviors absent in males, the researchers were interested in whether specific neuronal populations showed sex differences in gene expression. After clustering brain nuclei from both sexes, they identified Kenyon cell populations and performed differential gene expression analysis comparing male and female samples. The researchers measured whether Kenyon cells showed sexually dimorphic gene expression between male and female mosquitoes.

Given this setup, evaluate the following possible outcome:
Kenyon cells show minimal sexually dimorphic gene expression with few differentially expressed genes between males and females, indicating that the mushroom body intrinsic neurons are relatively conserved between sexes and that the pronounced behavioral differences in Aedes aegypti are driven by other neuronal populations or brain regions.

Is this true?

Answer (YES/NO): NO